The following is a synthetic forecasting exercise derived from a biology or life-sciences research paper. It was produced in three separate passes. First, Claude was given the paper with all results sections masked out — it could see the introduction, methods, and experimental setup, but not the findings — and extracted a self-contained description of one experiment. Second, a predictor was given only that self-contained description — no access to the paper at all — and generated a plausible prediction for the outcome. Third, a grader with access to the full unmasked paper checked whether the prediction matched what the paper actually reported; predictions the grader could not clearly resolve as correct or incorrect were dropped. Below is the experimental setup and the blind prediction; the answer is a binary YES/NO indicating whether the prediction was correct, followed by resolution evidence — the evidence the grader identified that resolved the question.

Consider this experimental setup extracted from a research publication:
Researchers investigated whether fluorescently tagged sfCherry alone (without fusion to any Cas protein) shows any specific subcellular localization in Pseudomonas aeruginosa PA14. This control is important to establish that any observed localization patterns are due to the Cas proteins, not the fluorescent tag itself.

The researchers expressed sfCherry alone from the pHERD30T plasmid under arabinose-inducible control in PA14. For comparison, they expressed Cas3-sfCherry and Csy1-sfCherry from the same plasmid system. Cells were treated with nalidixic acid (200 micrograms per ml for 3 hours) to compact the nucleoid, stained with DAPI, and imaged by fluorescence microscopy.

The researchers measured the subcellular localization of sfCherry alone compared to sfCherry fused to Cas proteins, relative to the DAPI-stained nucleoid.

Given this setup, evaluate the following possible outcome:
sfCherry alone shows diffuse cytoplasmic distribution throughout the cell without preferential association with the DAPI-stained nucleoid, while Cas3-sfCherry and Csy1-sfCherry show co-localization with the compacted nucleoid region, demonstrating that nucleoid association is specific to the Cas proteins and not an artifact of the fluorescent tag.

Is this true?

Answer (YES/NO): NO